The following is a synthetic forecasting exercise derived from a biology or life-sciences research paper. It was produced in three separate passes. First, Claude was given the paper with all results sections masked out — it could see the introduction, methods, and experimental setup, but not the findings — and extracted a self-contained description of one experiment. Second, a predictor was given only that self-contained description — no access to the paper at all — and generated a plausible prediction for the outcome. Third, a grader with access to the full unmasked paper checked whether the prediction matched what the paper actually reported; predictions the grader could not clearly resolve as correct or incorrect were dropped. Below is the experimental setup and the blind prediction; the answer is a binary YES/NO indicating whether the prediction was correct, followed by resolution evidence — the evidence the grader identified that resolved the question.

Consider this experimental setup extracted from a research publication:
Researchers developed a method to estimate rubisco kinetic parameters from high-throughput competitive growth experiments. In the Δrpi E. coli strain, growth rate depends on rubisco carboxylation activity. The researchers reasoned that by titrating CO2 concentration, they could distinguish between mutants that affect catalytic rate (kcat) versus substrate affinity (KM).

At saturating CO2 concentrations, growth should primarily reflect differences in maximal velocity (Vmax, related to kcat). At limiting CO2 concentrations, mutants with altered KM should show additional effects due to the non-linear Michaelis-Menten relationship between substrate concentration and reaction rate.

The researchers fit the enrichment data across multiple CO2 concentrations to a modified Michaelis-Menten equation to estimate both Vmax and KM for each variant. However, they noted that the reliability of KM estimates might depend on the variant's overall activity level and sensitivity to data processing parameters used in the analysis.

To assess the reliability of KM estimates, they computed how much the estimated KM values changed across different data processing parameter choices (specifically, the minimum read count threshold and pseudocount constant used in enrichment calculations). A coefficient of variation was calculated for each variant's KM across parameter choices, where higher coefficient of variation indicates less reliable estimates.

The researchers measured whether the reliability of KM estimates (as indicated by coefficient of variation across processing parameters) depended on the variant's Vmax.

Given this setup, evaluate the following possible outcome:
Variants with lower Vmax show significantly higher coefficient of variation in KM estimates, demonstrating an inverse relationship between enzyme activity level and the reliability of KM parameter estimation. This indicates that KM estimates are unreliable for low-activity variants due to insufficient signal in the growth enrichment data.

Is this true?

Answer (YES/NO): YES